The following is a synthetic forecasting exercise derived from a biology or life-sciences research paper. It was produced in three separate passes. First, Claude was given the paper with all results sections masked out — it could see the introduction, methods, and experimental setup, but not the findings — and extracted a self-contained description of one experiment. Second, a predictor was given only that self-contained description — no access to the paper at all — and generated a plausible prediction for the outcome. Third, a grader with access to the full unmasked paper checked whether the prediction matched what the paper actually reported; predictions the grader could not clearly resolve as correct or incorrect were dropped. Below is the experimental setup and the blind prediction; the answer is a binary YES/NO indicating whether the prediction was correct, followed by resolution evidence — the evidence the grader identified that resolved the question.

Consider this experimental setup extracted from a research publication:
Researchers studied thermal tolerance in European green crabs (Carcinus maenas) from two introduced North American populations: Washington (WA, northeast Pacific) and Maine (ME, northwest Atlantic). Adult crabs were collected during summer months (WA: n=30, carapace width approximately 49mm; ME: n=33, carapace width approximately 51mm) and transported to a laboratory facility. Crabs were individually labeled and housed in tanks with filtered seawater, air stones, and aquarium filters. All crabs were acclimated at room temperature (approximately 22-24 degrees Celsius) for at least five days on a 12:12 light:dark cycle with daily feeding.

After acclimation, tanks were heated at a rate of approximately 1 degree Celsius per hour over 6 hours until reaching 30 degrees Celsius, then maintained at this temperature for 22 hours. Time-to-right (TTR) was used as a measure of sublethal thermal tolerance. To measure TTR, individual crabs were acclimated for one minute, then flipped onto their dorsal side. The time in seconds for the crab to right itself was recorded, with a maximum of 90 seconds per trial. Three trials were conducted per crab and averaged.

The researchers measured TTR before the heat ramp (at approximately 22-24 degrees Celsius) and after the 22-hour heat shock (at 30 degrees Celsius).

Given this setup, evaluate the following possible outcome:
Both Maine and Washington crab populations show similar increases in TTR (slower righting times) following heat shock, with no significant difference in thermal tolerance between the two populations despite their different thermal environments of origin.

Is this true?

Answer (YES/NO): NO